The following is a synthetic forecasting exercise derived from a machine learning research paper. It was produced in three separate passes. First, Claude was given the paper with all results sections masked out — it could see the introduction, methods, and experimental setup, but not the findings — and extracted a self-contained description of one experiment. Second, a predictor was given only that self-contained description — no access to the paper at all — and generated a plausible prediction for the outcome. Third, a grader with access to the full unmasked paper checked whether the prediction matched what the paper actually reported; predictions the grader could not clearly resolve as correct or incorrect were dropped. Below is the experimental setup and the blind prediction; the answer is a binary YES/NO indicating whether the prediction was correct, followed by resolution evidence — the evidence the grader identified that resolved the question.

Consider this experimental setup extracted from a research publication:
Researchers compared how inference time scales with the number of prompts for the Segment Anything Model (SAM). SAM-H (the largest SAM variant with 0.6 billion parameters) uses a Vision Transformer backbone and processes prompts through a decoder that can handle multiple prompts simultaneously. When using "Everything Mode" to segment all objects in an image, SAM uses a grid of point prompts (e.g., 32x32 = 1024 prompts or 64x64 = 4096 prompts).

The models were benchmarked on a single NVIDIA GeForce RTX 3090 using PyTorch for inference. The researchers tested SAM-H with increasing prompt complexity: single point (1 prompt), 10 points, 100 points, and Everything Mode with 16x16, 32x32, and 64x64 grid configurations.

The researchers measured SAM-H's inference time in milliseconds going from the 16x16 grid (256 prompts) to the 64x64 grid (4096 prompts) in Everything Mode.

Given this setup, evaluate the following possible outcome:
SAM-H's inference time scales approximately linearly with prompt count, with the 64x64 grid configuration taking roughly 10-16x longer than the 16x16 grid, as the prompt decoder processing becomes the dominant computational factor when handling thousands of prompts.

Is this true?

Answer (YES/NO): NO